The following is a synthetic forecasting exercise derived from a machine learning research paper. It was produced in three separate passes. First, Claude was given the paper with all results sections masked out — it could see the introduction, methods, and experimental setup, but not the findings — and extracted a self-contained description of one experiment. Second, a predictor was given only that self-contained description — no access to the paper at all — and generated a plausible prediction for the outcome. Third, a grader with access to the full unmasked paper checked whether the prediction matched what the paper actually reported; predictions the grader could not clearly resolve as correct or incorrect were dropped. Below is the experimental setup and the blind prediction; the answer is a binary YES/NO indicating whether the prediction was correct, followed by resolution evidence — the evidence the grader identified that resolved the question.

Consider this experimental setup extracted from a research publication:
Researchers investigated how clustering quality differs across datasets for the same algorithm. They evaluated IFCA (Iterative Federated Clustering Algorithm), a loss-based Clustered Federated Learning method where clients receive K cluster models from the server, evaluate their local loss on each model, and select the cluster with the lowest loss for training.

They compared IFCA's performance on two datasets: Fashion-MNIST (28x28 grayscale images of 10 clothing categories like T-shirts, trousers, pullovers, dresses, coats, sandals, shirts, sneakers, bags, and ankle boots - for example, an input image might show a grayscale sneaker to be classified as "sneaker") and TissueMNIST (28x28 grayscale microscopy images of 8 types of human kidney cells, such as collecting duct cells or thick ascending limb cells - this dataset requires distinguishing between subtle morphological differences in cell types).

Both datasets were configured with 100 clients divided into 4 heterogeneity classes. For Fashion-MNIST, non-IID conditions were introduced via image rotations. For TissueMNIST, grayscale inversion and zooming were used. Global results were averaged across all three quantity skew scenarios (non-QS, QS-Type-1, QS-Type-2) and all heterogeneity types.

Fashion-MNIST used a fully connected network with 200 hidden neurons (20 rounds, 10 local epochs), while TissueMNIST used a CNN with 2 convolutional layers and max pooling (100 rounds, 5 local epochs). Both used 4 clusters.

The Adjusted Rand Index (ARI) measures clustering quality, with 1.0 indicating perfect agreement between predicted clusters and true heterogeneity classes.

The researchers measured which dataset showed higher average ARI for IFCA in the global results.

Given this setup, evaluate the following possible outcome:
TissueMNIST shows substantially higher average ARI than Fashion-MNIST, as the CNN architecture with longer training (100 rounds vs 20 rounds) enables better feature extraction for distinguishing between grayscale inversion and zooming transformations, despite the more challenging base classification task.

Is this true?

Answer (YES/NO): NO